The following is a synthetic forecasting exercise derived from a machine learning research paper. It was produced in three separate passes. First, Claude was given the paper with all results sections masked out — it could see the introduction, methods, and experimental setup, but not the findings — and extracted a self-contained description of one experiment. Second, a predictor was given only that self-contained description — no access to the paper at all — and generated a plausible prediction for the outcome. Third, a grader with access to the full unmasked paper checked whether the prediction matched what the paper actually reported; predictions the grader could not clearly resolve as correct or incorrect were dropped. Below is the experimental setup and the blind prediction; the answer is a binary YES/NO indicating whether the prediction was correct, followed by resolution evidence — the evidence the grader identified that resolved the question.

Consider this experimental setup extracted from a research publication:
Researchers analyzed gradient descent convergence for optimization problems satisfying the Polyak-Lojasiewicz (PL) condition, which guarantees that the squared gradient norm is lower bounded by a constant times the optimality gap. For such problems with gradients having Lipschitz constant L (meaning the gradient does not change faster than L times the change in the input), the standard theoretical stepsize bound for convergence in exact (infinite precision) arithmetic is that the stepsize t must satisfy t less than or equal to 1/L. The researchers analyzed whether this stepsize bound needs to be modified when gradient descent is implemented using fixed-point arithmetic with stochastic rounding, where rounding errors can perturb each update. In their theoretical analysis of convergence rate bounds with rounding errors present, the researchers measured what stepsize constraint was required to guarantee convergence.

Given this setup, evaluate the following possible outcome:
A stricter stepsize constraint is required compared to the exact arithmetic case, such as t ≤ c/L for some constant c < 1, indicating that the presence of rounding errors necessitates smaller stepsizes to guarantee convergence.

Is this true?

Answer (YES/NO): YES